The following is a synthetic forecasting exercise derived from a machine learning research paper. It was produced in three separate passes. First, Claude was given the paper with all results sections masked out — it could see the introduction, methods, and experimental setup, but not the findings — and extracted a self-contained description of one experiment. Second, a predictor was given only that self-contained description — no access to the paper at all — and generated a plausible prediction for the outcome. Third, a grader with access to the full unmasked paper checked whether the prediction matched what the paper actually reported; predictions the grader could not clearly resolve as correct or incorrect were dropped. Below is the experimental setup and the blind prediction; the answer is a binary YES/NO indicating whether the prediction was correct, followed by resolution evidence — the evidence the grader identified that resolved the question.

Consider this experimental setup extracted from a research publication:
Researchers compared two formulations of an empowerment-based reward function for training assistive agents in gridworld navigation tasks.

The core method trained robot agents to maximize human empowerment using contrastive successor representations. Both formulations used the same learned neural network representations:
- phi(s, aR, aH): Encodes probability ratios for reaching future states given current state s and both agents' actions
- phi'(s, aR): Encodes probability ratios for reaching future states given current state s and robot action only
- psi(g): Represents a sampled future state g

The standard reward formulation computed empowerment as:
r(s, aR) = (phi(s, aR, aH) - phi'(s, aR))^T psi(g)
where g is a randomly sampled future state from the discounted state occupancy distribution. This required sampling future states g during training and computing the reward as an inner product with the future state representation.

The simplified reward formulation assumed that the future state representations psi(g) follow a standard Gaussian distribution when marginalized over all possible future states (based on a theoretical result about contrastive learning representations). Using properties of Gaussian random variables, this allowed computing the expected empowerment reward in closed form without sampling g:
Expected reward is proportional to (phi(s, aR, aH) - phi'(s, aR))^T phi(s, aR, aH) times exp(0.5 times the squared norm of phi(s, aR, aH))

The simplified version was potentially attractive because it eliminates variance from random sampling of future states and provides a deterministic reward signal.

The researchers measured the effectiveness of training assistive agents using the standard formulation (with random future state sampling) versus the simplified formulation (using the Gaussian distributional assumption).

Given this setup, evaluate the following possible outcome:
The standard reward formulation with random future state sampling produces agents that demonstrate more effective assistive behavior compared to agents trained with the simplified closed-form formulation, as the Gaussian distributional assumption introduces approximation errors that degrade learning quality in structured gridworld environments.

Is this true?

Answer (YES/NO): NO